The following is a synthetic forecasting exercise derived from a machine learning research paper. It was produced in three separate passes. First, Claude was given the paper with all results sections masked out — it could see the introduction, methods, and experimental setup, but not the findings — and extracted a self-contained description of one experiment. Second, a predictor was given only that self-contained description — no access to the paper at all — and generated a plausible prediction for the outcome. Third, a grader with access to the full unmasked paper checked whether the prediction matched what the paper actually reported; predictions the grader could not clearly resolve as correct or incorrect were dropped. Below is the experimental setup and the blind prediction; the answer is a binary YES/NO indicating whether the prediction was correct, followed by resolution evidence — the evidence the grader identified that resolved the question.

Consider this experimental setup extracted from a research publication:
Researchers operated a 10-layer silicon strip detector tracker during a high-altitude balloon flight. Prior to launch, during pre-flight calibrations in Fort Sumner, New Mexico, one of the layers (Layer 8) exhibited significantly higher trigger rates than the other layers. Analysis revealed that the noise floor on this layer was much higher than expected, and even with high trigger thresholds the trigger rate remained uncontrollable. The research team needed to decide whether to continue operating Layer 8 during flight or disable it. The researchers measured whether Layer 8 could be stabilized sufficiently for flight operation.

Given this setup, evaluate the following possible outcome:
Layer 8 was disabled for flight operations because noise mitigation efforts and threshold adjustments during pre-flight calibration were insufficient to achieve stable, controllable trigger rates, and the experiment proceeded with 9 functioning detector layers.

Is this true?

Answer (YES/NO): YES